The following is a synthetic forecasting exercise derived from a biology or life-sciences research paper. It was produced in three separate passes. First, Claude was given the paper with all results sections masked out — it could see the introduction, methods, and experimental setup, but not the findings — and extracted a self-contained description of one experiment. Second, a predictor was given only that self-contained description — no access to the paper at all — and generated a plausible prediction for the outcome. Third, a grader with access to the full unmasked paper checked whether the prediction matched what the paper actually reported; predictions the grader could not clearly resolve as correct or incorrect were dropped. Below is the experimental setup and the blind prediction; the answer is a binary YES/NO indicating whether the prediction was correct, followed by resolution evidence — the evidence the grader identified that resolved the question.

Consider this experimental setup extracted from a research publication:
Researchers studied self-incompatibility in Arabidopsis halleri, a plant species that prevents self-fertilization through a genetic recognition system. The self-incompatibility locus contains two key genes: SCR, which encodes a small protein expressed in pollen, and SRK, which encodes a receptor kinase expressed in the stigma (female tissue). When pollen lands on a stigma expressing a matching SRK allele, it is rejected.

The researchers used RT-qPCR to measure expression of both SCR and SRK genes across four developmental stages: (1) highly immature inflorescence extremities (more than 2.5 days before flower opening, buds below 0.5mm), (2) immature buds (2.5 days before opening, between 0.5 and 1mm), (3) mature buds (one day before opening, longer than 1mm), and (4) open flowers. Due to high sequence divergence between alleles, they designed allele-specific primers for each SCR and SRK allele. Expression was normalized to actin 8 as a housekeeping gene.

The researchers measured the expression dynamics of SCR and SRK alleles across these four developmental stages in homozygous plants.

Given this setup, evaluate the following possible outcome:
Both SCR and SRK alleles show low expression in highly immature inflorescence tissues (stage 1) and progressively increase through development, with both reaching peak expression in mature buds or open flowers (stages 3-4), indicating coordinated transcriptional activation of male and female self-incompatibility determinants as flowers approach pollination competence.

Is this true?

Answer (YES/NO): NO